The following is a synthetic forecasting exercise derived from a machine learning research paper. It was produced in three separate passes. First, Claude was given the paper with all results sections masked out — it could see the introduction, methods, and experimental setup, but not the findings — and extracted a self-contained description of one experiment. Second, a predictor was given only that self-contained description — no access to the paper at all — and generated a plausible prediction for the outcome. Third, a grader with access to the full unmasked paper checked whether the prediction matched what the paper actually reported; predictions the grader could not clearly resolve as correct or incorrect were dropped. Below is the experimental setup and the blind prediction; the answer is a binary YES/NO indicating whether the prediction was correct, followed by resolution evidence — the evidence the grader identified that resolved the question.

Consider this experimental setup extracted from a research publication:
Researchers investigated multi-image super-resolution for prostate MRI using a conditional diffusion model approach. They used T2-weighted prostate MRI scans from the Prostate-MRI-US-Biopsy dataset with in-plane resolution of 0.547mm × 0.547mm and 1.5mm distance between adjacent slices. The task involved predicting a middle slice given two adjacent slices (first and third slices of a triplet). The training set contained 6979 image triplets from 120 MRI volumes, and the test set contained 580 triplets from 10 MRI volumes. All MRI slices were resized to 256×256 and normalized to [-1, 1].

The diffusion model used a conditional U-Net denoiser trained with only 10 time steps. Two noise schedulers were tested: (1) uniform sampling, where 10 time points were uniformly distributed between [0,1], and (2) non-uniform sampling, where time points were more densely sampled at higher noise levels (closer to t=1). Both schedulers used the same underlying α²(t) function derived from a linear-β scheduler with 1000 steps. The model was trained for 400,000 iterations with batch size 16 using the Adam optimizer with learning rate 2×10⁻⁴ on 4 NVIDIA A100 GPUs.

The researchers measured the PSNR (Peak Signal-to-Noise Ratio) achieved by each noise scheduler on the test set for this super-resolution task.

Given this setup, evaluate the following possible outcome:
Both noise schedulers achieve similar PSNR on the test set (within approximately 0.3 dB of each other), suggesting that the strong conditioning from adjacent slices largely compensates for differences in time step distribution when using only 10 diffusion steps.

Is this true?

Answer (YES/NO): NO